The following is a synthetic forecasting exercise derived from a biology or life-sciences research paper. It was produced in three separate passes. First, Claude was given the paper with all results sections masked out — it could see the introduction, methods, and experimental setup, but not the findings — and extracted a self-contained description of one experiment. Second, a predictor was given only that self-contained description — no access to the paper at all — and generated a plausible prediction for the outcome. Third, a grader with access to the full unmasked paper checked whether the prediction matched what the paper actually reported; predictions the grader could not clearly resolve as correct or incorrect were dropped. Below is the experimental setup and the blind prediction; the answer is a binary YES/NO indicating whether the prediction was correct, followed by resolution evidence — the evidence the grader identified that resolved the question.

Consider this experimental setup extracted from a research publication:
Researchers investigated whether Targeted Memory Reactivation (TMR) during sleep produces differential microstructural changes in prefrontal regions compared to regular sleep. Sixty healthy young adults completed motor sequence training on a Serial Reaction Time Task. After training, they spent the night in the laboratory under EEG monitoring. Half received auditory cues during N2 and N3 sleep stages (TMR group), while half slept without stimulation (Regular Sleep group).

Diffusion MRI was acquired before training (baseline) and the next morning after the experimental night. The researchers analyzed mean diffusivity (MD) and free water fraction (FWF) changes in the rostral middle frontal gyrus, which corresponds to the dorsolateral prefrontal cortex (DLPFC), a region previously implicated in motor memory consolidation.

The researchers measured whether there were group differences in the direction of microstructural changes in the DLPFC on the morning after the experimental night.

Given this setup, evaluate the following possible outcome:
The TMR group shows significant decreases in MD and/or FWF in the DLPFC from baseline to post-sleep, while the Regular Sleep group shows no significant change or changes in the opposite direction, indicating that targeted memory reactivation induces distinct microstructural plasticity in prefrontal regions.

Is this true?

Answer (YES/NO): NO